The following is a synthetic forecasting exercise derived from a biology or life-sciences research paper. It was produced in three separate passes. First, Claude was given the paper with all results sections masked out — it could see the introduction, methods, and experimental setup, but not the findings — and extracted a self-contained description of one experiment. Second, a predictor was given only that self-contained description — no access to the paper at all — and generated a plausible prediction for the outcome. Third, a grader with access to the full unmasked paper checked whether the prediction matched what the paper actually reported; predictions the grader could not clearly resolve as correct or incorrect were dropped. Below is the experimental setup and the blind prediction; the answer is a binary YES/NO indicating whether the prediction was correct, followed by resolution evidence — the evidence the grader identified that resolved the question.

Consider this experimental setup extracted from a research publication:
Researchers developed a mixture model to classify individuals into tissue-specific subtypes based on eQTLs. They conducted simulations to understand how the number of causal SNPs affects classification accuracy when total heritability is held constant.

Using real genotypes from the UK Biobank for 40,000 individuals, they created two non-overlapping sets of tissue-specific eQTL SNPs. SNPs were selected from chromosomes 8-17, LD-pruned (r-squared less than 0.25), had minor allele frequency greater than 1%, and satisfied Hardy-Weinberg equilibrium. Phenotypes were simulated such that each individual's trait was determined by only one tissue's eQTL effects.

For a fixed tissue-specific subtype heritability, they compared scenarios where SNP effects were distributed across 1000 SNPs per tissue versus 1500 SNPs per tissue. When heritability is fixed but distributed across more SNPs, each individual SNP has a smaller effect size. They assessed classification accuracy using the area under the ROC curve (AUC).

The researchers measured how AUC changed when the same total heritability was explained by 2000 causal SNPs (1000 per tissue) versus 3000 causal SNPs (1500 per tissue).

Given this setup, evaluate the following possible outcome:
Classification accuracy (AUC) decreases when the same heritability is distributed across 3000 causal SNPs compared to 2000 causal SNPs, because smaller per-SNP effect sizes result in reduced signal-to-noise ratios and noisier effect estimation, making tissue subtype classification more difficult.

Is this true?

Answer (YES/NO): YES